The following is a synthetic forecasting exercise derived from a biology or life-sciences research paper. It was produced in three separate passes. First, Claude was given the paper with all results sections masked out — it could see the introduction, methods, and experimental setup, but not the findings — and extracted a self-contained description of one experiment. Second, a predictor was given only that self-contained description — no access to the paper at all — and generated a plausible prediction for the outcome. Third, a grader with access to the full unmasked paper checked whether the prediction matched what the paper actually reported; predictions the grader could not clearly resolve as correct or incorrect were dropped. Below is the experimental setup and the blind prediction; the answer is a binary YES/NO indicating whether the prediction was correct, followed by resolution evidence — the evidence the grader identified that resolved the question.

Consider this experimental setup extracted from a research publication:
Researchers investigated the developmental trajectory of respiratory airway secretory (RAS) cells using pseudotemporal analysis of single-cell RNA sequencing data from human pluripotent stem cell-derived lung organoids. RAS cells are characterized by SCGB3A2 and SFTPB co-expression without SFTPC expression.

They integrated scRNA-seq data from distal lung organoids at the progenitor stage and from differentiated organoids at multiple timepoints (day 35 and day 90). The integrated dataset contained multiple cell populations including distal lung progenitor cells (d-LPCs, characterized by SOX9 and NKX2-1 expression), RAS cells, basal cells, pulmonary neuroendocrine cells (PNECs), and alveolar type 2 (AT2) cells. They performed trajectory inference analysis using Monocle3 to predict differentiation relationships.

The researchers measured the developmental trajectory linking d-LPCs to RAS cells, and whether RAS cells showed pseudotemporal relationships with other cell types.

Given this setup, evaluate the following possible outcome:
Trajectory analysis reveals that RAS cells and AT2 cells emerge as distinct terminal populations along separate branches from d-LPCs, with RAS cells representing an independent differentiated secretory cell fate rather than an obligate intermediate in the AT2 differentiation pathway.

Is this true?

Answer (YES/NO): NO